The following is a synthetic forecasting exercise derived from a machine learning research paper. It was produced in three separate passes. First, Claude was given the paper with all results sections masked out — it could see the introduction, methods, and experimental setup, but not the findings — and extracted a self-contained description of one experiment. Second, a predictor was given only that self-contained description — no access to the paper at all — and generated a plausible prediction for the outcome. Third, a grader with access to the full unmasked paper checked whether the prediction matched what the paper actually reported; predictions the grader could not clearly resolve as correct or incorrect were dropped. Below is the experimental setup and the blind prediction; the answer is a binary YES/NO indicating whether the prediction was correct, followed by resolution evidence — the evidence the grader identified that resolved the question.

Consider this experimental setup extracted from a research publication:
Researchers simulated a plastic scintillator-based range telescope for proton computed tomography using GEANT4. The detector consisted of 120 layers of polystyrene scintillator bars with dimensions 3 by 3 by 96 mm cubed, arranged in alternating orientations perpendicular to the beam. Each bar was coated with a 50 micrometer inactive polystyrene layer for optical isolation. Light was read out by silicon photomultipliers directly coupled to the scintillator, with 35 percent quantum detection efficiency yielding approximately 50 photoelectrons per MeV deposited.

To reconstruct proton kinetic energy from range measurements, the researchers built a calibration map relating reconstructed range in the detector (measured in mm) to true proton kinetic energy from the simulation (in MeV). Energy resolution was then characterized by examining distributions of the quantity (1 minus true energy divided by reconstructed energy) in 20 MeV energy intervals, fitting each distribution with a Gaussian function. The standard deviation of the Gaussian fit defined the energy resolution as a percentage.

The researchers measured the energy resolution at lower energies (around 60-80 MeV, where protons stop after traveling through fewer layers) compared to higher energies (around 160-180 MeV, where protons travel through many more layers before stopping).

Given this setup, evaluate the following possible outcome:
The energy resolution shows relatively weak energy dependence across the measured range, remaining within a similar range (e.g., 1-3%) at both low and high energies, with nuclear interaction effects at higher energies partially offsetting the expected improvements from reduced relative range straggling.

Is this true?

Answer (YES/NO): NO